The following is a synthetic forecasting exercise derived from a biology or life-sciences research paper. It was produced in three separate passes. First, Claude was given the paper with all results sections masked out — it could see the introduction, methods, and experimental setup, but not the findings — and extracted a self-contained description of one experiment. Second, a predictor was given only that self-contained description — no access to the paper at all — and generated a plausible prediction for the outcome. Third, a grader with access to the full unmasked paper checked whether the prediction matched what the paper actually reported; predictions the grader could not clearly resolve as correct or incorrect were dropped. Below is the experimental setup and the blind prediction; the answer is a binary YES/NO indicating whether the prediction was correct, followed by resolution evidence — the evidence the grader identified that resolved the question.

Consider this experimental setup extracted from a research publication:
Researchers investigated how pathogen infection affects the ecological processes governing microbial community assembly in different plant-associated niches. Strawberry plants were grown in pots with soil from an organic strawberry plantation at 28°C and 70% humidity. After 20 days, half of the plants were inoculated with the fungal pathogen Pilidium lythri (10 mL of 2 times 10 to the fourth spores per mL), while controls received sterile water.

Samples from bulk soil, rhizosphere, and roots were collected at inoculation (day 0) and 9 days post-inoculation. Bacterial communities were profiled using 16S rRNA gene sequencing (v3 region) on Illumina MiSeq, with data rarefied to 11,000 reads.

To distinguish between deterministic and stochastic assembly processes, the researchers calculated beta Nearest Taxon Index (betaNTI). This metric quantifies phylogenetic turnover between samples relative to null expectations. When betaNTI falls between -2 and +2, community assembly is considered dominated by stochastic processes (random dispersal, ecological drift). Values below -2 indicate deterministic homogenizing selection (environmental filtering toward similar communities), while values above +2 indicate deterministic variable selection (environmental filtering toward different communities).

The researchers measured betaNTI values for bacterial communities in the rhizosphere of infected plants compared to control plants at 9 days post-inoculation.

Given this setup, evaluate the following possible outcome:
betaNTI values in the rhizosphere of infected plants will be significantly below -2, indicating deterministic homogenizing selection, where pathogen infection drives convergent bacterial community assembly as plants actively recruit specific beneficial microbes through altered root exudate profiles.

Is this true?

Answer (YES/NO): NO